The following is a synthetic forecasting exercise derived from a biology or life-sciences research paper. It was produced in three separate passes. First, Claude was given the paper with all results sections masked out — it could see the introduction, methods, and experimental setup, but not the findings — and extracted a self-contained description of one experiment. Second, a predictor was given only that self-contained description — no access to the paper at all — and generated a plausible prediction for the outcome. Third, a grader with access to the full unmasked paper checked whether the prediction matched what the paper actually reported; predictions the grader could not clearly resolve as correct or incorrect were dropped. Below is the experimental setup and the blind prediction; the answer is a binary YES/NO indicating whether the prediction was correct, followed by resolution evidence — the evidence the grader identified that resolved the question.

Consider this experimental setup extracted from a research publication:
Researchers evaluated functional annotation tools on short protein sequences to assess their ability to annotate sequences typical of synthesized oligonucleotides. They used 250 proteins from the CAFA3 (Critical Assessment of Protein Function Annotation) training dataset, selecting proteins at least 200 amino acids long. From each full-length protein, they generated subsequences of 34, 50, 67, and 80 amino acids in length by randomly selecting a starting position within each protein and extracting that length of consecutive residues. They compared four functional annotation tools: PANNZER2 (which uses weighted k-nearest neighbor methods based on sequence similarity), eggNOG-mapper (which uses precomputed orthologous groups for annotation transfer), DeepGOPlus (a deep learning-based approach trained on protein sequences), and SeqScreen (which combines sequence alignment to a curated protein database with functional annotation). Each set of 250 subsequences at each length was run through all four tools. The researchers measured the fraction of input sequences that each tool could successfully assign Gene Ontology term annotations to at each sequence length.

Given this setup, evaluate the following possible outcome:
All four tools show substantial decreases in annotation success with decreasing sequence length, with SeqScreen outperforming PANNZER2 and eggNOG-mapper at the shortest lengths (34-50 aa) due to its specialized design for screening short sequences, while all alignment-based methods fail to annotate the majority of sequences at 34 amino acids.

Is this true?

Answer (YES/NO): NO